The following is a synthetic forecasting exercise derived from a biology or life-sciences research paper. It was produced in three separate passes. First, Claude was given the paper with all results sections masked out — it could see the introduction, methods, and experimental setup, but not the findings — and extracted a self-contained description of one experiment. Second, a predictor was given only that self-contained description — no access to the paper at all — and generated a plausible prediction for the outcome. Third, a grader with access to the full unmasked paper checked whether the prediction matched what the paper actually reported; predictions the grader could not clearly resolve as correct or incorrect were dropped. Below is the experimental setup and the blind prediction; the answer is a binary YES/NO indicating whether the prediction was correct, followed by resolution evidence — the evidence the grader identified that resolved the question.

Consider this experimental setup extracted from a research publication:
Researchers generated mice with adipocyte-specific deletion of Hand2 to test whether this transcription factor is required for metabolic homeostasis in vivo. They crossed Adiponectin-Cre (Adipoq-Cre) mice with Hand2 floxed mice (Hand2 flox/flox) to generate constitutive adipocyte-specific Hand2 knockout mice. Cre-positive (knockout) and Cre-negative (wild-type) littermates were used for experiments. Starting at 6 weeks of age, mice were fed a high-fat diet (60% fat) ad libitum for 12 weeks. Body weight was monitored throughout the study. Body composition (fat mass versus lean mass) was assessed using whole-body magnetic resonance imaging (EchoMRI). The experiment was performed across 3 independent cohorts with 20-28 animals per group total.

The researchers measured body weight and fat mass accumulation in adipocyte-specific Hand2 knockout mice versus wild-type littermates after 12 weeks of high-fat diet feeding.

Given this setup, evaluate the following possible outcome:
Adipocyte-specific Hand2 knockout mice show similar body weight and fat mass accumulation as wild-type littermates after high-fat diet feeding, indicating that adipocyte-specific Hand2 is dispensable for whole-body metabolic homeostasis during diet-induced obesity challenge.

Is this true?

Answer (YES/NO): YES